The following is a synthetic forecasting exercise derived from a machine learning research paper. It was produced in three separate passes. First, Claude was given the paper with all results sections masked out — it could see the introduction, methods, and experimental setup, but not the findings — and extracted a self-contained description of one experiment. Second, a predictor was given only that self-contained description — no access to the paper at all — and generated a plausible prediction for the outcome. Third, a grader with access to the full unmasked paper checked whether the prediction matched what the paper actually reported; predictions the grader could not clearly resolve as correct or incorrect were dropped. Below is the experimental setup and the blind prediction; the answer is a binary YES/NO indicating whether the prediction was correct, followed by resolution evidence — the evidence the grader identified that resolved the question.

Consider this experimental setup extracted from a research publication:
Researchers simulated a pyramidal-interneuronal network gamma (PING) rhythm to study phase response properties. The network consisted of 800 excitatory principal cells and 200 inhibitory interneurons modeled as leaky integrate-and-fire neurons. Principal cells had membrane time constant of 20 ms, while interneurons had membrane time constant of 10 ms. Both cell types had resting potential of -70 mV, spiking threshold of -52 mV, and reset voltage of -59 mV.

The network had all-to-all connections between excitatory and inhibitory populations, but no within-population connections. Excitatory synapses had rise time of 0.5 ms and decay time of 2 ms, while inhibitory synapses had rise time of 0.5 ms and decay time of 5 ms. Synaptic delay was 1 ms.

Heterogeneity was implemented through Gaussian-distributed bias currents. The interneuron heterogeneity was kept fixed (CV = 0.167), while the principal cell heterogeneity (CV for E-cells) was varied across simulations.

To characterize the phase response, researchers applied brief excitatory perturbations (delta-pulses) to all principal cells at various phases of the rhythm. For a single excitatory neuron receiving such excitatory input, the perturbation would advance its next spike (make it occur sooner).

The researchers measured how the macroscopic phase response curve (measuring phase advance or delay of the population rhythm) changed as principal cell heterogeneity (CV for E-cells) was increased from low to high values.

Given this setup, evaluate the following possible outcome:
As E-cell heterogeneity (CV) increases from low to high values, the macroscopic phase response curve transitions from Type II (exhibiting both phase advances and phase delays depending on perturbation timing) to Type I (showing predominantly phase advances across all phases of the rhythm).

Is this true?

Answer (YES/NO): NO